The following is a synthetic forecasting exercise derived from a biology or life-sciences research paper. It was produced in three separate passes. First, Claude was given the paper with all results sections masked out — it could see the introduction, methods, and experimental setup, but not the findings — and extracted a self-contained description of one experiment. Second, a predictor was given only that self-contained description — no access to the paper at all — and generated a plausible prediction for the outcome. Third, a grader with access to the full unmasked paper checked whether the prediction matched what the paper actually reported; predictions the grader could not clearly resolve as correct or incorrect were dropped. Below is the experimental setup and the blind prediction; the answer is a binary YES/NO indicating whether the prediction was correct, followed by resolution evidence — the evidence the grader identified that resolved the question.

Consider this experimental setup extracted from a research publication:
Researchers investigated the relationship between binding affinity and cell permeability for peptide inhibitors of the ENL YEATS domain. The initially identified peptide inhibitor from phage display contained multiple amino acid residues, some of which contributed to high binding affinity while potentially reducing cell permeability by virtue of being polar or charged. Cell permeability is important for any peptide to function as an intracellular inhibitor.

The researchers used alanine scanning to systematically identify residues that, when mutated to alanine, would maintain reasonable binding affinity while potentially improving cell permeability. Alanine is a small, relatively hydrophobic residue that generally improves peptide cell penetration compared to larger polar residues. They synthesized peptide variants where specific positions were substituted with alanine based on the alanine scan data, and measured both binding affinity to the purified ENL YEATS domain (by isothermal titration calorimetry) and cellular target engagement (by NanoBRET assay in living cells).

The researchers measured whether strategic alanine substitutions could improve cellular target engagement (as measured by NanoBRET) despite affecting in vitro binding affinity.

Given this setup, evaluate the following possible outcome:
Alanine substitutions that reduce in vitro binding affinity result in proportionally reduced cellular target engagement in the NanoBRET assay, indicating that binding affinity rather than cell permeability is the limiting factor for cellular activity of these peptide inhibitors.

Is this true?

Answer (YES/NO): NO